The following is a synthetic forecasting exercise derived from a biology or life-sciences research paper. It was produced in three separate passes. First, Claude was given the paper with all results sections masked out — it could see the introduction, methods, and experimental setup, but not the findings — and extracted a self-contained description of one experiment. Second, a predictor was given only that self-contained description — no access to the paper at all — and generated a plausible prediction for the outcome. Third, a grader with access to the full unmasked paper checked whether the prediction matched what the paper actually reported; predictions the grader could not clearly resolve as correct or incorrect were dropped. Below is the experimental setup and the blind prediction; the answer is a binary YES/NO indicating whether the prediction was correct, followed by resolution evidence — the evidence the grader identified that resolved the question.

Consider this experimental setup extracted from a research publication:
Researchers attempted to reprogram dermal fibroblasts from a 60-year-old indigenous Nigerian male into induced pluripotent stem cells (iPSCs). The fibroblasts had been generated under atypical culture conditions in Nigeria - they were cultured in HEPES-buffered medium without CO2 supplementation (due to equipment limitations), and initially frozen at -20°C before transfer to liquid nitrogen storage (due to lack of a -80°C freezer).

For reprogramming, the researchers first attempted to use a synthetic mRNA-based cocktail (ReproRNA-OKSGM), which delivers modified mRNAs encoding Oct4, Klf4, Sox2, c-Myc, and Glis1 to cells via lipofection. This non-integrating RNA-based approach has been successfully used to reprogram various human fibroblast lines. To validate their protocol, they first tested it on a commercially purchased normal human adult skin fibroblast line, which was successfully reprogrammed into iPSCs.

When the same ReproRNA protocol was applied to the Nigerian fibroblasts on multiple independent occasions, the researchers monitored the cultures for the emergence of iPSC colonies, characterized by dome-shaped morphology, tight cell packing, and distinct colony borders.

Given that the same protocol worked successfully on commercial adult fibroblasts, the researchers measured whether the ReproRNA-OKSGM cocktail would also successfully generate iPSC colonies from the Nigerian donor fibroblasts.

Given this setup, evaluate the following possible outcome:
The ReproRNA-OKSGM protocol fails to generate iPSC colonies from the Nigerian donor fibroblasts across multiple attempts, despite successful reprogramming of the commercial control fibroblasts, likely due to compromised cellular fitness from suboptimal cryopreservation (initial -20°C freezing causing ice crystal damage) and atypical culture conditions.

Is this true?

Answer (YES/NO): YES